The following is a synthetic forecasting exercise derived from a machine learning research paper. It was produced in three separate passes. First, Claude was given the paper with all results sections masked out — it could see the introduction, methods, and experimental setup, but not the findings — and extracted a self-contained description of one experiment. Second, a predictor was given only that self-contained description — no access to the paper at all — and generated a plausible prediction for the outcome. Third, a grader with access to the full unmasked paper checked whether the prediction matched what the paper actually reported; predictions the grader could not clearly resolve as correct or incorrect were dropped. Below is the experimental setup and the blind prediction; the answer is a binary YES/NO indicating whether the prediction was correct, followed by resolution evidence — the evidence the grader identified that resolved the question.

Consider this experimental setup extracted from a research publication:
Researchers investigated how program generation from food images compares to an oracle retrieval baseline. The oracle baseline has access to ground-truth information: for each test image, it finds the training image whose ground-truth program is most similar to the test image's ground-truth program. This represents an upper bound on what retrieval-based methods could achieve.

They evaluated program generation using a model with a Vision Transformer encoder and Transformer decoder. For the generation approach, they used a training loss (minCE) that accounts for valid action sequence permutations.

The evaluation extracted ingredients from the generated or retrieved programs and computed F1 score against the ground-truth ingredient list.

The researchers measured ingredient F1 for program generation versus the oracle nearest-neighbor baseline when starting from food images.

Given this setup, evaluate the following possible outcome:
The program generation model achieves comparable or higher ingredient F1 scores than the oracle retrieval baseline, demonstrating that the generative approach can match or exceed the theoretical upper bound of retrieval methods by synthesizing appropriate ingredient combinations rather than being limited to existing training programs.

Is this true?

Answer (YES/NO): YES